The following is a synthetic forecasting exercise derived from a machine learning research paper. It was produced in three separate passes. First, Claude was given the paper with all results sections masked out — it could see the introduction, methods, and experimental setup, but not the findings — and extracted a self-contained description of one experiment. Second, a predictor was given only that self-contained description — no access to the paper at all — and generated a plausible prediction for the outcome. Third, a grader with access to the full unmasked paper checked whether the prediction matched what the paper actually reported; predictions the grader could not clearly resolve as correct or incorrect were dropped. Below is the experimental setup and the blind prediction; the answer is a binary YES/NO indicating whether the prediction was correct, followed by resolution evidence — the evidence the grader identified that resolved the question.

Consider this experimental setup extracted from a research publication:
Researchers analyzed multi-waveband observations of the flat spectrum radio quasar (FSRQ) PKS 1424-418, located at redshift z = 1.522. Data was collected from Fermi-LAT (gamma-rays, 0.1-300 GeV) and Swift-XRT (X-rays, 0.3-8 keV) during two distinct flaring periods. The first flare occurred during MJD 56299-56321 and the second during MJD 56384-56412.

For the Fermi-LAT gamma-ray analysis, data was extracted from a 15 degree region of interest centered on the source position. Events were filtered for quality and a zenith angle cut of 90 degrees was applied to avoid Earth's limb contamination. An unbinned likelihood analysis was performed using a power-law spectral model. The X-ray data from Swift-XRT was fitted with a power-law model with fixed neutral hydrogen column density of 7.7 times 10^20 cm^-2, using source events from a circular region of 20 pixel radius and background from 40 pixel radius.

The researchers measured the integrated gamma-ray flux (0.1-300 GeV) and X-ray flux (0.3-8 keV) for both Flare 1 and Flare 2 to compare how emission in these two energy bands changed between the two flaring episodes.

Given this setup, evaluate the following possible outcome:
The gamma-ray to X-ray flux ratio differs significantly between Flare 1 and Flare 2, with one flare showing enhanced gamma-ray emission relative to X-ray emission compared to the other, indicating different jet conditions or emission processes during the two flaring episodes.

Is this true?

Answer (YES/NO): NO